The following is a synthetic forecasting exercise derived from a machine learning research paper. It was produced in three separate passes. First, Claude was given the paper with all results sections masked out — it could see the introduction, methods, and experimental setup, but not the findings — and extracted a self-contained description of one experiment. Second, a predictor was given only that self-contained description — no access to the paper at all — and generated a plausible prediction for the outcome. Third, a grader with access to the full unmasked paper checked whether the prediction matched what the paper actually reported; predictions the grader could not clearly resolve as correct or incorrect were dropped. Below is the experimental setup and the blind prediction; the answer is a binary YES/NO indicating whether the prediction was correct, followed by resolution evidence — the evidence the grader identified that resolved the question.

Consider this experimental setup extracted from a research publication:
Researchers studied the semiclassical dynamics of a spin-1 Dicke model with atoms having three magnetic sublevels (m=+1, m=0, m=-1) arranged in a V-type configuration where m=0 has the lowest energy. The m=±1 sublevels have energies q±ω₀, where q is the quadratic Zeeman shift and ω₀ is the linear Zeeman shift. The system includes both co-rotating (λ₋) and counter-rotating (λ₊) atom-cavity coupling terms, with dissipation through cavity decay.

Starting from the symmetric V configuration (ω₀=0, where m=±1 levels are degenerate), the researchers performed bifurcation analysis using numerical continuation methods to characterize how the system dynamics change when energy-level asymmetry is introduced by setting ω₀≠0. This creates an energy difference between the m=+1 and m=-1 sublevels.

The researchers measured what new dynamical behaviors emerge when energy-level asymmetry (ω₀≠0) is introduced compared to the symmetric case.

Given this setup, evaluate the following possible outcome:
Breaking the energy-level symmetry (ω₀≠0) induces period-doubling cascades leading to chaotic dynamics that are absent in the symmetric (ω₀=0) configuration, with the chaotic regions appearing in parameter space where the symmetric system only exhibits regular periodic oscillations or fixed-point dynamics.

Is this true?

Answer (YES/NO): YES